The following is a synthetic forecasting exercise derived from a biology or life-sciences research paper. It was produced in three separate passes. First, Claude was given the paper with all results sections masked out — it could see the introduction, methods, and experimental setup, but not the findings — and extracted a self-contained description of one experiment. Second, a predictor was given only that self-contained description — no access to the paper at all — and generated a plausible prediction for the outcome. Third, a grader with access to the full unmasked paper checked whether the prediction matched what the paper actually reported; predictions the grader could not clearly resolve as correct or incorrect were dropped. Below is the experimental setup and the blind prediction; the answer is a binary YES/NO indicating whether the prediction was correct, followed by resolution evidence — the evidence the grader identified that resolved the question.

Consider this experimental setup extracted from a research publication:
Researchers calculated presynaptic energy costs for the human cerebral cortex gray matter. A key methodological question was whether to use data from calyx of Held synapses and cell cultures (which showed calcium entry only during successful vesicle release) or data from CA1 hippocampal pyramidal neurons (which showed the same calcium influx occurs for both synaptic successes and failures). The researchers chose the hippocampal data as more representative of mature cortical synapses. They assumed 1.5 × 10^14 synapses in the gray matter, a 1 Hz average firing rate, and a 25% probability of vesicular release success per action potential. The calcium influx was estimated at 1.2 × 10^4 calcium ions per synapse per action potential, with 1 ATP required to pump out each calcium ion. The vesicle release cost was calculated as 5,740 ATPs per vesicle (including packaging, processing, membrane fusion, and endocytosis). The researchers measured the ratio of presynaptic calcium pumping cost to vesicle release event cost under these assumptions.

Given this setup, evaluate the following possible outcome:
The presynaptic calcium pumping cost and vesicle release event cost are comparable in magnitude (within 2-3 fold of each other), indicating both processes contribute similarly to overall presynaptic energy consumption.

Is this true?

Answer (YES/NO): NO